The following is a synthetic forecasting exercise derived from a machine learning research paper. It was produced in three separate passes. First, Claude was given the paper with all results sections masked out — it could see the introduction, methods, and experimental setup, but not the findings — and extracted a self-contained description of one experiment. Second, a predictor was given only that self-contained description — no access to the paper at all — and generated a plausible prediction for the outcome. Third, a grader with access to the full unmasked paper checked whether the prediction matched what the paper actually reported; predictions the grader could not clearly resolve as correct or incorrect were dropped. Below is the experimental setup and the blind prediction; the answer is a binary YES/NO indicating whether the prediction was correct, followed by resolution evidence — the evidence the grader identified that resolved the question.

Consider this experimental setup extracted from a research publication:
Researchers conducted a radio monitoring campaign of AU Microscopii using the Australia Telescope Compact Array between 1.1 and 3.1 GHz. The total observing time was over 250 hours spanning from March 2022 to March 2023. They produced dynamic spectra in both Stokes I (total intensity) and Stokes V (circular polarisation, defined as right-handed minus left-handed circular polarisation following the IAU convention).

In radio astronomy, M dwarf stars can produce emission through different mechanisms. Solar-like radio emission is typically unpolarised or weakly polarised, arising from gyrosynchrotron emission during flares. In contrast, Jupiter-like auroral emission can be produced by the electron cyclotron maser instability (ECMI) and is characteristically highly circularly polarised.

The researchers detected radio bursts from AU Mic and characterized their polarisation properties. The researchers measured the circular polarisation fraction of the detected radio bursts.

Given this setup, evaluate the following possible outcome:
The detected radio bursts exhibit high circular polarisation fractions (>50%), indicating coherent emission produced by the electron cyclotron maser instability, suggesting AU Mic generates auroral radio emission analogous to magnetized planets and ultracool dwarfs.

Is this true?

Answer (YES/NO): YES